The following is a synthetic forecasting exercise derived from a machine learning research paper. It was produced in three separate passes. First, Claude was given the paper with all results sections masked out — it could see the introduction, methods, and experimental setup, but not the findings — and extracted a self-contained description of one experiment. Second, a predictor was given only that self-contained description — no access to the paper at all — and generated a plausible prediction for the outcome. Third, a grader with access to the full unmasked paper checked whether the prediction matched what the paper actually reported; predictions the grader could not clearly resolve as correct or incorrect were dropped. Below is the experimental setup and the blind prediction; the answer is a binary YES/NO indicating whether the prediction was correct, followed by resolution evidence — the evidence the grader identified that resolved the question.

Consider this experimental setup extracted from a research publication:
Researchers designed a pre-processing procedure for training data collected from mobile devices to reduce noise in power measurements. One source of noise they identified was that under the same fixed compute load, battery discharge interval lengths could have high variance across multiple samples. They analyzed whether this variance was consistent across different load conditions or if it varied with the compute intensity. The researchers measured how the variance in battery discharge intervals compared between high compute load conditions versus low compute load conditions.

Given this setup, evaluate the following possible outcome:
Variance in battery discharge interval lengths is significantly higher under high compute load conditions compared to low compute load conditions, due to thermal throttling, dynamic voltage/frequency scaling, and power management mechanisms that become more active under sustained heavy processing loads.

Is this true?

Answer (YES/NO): NO